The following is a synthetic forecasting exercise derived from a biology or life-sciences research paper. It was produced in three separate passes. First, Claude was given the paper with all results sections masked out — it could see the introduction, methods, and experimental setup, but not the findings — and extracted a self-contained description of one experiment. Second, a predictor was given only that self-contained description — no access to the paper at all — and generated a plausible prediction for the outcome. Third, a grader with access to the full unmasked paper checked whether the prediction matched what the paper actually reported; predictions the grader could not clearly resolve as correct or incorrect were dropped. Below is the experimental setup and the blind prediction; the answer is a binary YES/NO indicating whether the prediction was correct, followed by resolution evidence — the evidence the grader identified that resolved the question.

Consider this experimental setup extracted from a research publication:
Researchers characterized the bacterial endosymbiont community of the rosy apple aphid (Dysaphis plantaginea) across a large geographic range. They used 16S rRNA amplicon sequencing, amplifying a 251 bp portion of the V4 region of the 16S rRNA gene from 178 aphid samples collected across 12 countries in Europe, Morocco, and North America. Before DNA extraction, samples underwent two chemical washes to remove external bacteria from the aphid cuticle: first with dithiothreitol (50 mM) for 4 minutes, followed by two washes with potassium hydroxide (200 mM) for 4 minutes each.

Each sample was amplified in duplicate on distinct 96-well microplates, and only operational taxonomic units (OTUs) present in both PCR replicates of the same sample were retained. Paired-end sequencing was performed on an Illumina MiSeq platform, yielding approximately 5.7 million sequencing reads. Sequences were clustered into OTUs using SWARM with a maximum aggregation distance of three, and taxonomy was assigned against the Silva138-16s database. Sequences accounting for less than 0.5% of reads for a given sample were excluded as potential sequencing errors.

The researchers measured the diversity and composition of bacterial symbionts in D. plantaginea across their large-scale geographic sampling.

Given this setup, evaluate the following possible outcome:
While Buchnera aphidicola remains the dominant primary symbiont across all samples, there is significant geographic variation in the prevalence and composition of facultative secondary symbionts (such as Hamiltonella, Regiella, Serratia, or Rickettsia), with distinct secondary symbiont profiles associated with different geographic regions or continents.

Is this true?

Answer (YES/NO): NO